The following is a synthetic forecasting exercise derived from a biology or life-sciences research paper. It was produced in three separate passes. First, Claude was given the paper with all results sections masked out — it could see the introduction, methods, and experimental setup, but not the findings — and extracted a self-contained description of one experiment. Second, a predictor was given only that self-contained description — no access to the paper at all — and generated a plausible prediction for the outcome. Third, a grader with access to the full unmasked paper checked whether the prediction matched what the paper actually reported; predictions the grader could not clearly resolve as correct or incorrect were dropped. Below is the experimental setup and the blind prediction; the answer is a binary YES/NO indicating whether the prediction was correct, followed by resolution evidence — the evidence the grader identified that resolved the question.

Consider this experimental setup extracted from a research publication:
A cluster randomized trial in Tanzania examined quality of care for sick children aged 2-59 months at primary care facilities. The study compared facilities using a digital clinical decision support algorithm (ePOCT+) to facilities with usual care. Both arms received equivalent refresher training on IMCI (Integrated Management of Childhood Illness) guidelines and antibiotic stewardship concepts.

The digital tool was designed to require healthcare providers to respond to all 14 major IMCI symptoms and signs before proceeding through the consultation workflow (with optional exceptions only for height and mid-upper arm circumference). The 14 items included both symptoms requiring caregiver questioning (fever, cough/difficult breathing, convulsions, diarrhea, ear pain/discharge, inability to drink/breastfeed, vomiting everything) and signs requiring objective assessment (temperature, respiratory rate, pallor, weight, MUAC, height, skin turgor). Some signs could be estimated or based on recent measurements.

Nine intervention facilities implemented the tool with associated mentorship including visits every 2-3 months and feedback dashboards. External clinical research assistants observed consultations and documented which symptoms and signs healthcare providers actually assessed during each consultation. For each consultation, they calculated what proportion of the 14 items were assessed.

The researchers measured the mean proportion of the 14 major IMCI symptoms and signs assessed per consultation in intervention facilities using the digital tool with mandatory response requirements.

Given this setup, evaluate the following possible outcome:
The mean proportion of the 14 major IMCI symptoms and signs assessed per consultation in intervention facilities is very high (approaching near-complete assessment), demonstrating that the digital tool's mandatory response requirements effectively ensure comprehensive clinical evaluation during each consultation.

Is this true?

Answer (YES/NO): NO